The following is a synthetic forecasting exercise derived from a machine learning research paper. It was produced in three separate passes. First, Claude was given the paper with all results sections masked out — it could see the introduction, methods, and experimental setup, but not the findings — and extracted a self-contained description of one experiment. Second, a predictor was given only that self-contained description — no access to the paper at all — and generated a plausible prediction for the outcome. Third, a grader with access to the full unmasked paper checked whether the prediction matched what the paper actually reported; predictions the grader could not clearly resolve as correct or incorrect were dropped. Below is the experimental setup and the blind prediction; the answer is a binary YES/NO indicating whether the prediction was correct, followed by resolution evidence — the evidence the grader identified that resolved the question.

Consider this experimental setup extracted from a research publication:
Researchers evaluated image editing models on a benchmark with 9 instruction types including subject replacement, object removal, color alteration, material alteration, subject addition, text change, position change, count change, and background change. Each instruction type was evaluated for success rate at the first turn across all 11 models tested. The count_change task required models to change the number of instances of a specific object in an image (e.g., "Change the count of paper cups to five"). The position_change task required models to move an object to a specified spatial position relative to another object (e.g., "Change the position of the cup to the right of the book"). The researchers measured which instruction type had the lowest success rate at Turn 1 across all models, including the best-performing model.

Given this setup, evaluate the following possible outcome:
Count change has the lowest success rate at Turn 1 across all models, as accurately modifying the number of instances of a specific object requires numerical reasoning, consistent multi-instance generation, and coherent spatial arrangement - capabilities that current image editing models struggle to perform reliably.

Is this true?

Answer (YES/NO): YES